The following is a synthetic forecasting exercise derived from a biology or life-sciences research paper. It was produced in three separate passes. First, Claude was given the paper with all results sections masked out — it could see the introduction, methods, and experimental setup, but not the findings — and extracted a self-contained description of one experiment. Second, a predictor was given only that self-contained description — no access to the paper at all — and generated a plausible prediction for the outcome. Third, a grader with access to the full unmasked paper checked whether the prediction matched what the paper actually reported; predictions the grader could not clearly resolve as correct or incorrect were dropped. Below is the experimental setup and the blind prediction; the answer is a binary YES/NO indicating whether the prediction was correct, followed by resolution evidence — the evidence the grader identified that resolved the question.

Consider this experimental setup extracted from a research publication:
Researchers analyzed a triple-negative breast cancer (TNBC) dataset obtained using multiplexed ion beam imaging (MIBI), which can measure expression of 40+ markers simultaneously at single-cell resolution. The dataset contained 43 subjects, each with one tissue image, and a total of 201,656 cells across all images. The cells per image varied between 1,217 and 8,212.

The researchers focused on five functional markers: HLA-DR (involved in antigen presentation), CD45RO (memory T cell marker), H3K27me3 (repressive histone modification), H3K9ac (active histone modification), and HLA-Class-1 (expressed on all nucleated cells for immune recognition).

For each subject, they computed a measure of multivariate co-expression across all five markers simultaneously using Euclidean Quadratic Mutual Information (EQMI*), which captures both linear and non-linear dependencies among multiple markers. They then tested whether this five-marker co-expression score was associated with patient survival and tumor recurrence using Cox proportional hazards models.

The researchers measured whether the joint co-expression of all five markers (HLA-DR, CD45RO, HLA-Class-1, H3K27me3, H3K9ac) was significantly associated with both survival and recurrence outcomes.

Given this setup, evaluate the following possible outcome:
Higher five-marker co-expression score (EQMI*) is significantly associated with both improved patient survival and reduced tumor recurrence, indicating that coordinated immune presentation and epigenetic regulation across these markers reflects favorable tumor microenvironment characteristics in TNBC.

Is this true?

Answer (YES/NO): NO